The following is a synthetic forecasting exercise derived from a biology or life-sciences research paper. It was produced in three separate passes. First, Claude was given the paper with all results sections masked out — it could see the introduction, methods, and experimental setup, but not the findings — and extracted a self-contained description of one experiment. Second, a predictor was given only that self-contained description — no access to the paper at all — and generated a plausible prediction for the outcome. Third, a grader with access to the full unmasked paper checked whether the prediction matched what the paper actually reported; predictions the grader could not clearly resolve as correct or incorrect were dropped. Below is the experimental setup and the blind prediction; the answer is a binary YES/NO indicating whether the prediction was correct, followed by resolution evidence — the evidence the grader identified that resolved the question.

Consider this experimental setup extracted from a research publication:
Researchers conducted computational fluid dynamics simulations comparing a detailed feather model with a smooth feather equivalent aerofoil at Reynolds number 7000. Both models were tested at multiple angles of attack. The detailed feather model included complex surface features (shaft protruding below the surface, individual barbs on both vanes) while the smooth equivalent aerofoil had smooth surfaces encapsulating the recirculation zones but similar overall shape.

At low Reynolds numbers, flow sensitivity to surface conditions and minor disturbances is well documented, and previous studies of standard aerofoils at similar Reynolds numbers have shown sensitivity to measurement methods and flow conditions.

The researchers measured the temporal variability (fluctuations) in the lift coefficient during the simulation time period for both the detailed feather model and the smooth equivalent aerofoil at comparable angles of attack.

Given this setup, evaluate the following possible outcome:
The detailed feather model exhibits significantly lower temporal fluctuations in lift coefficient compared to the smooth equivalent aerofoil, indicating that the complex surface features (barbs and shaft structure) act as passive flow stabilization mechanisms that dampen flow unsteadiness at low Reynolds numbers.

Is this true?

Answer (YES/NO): NO